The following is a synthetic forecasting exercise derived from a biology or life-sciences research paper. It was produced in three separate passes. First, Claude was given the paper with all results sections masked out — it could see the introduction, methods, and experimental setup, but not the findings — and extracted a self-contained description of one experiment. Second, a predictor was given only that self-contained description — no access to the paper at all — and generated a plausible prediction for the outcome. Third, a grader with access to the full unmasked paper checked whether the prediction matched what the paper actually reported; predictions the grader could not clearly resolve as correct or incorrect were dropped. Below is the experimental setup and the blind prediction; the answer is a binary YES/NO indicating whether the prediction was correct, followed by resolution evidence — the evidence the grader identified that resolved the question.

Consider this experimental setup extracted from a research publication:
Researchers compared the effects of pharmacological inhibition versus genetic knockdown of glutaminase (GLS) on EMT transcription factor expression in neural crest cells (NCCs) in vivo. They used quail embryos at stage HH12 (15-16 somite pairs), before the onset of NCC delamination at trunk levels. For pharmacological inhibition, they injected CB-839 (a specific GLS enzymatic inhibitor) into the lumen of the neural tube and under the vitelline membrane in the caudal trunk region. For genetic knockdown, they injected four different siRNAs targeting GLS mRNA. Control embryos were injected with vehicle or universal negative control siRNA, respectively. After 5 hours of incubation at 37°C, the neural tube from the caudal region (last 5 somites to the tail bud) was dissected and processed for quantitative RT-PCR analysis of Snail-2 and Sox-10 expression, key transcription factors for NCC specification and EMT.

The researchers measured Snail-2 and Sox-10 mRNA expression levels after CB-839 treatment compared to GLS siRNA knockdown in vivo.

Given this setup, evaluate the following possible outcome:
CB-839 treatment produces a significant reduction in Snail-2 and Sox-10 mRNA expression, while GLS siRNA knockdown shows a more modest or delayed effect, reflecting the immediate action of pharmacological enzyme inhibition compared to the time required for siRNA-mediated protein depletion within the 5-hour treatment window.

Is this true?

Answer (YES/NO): NO